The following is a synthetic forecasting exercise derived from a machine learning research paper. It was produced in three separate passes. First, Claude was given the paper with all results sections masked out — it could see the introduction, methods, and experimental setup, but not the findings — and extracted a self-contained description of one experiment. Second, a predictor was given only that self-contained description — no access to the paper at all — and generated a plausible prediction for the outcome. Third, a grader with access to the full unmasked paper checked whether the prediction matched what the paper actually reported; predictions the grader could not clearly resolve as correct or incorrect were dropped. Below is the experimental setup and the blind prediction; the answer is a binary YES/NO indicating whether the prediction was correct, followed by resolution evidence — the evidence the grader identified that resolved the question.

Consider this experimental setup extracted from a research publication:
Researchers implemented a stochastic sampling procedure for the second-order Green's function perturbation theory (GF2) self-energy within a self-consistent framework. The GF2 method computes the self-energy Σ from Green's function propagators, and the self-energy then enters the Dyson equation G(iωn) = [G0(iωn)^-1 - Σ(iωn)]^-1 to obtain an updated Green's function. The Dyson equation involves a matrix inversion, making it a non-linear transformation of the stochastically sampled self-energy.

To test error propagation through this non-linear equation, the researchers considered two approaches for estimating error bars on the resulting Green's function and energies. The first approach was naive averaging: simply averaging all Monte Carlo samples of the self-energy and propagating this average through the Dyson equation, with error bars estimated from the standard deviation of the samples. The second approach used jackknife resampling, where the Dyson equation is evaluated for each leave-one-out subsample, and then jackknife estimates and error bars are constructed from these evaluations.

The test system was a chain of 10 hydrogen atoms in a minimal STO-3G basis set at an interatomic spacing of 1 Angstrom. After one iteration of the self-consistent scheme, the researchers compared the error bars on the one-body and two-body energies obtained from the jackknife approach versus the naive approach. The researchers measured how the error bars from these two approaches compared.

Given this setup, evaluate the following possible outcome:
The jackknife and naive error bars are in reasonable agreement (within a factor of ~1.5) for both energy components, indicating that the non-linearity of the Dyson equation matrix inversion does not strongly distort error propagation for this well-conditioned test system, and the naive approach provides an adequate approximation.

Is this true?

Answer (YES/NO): NO